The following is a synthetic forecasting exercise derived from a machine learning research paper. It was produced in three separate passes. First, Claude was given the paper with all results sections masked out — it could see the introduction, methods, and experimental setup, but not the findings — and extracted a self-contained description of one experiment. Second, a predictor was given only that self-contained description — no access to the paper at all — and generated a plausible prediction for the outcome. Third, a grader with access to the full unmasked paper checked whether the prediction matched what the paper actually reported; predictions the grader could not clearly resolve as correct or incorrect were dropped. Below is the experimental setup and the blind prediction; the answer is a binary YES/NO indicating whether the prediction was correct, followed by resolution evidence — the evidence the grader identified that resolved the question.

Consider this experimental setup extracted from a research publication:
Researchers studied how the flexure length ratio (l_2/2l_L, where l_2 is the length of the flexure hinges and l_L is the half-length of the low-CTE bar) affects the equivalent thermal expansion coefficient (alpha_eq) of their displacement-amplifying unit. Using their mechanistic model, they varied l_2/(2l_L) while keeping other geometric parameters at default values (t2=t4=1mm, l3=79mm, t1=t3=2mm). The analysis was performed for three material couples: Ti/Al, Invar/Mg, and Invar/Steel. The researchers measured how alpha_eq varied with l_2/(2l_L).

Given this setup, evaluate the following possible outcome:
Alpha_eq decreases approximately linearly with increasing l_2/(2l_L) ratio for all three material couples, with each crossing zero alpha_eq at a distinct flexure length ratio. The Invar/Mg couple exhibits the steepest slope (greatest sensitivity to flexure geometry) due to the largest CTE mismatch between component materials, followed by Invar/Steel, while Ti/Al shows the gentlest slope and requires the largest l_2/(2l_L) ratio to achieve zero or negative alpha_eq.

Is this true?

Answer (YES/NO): NO